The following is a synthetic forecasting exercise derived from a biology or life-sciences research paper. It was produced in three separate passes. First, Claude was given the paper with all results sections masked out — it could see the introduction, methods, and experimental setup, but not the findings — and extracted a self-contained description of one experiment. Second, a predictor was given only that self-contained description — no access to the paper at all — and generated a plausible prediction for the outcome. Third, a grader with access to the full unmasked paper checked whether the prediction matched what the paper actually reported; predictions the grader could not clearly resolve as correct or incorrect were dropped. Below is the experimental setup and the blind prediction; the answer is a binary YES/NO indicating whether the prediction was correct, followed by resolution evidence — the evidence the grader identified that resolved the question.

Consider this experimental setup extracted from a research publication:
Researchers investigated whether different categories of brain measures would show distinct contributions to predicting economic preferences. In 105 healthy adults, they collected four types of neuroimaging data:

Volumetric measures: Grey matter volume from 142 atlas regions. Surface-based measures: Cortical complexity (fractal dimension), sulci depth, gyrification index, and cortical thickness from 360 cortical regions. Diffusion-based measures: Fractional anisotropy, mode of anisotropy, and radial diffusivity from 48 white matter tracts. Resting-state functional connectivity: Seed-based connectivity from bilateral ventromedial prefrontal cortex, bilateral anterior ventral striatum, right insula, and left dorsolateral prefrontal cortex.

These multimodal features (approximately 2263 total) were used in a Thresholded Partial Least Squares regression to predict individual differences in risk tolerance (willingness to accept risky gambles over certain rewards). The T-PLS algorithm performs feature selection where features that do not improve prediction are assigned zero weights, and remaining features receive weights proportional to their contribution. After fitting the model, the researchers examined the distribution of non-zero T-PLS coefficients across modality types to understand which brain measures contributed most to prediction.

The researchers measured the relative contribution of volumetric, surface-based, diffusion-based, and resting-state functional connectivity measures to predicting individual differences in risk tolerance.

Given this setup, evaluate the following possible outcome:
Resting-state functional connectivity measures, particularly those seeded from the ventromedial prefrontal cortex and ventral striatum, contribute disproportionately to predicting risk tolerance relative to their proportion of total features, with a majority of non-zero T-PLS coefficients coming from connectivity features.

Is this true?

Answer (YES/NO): NO